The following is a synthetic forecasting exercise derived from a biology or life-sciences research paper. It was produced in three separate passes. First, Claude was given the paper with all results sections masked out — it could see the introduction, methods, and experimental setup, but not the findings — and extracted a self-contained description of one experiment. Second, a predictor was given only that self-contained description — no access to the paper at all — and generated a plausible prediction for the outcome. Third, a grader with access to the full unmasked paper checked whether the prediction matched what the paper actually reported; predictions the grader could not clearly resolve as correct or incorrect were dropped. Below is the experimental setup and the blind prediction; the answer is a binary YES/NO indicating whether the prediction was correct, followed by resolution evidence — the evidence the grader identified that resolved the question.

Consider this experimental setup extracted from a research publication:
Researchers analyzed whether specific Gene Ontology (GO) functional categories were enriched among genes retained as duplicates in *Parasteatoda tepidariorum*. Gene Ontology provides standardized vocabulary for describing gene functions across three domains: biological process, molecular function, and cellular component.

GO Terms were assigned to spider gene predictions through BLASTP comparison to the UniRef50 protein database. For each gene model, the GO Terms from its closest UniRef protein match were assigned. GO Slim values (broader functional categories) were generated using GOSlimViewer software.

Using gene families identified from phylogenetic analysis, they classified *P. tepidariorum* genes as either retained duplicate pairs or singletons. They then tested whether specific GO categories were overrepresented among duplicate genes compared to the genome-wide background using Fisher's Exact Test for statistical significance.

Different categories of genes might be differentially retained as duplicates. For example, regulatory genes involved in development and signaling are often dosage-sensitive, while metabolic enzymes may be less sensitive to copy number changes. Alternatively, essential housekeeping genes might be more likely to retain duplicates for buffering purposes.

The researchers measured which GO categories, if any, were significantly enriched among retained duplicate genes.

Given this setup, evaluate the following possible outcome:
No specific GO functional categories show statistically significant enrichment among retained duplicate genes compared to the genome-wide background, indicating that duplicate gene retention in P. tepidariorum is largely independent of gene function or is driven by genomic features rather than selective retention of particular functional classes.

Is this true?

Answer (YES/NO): NO